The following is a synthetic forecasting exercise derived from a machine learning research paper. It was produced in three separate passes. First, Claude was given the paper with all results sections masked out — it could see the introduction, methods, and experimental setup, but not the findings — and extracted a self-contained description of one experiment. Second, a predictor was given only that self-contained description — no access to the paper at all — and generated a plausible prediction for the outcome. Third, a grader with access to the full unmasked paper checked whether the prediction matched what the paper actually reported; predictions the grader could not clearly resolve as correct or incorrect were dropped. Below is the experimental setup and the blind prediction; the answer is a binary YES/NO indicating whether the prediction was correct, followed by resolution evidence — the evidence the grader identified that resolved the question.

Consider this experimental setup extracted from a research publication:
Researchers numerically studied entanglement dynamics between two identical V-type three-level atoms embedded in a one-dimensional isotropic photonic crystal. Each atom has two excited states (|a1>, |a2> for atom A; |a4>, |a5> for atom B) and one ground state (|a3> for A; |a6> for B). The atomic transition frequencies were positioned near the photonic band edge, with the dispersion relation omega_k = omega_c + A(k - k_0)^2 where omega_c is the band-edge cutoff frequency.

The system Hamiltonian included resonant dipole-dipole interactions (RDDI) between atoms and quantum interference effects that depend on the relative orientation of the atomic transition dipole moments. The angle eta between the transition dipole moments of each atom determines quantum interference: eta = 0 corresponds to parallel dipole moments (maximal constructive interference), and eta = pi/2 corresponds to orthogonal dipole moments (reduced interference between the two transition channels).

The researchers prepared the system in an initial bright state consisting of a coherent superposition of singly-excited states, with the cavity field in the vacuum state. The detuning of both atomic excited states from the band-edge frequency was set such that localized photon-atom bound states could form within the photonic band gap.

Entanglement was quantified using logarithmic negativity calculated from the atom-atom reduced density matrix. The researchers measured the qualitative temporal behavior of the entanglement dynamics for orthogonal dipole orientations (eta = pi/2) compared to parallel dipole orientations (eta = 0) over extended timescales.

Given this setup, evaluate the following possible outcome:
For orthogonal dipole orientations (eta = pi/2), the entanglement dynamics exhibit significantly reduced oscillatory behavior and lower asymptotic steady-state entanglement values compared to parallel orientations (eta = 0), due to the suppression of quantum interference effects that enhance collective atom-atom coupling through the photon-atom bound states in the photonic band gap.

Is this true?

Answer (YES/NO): NO